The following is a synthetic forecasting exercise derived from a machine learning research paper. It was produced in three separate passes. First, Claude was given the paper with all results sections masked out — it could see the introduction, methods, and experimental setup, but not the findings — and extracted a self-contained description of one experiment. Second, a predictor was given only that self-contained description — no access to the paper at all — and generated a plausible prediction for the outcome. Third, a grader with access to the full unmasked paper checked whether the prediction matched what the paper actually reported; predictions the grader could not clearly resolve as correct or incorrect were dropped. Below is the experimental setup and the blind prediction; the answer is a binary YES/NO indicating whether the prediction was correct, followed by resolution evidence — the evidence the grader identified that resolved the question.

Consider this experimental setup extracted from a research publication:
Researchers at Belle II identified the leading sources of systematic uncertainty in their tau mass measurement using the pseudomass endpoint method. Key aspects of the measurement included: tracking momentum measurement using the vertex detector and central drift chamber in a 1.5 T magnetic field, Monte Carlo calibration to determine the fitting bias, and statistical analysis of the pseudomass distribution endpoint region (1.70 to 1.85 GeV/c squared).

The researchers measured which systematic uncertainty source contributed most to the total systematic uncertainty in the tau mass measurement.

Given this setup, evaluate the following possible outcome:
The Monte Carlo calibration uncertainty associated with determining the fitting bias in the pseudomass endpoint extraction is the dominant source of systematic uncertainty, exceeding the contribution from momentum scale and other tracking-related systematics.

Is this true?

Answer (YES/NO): NO